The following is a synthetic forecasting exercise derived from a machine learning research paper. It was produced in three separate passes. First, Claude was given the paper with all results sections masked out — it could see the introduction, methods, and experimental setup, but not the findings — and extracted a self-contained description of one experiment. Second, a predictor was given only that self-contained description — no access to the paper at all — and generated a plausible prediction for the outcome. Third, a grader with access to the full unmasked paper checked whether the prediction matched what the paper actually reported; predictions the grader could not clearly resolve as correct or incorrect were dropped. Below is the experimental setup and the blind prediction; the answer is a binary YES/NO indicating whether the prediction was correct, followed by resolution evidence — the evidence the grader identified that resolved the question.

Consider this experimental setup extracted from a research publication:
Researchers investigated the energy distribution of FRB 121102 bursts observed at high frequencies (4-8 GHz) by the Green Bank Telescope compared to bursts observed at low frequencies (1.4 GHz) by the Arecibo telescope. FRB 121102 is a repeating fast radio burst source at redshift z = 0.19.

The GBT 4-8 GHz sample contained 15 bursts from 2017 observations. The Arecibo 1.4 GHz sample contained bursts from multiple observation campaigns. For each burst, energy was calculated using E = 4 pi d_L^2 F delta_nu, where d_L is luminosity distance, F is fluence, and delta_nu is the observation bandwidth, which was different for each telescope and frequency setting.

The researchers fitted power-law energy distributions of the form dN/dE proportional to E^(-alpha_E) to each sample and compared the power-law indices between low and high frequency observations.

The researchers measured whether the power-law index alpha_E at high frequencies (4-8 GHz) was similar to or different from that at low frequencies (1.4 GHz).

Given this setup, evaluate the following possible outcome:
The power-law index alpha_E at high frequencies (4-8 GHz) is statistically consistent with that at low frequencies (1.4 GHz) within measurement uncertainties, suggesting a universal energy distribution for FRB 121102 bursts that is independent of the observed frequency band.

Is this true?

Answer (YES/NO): YES